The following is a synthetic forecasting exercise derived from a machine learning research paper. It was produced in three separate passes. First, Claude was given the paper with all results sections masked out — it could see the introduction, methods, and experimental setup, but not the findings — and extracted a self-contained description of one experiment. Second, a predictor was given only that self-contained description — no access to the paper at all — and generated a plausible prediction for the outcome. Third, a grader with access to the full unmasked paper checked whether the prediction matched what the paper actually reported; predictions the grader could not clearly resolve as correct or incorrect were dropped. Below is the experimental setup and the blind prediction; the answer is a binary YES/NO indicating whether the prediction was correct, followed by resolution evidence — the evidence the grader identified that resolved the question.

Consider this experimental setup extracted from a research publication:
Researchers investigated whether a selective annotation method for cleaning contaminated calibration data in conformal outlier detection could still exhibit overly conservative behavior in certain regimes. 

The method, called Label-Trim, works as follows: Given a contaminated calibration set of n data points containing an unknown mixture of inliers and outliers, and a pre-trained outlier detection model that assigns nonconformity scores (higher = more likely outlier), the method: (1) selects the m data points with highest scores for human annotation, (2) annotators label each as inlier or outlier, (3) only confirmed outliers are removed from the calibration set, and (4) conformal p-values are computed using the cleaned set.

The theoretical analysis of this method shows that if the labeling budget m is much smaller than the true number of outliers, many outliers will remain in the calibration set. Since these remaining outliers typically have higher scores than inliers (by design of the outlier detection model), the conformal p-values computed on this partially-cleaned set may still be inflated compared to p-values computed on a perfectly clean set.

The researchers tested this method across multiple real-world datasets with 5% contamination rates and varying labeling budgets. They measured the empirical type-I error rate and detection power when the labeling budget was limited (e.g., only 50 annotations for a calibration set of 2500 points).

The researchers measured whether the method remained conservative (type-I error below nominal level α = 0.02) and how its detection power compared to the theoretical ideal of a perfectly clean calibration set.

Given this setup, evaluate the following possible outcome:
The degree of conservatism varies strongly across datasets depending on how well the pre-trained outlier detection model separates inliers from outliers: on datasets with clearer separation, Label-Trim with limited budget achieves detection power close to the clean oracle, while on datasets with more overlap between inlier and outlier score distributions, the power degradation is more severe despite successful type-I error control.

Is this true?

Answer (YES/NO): NO